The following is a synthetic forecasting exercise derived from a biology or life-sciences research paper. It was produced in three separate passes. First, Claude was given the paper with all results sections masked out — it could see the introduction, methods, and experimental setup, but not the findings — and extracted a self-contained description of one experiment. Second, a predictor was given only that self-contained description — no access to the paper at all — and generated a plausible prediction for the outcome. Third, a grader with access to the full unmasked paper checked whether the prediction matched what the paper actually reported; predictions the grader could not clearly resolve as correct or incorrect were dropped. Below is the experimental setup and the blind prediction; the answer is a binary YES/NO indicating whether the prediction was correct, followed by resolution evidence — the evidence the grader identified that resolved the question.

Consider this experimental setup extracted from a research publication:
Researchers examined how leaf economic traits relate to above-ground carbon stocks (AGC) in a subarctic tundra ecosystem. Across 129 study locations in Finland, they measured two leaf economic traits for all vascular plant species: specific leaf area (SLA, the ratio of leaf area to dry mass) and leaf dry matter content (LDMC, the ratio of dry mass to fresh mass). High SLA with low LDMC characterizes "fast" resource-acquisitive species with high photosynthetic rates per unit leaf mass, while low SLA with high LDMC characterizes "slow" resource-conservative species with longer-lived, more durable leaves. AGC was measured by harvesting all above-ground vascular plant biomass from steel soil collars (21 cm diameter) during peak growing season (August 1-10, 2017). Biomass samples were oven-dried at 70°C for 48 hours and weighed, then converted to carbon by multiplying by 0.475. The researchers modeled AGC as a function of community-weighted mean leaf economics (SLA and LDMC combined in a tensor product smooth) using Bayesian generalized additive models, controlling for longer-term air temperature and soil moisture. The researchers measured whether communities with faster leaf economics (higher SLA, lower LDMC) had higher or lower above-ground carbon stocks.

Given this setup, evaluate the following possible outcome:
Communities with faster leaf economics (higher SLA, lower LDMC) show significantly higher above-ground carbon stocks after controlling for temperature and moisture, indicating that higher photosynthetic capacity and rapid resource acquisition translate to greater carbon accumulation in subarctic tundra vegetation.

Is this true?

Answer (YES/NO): NO